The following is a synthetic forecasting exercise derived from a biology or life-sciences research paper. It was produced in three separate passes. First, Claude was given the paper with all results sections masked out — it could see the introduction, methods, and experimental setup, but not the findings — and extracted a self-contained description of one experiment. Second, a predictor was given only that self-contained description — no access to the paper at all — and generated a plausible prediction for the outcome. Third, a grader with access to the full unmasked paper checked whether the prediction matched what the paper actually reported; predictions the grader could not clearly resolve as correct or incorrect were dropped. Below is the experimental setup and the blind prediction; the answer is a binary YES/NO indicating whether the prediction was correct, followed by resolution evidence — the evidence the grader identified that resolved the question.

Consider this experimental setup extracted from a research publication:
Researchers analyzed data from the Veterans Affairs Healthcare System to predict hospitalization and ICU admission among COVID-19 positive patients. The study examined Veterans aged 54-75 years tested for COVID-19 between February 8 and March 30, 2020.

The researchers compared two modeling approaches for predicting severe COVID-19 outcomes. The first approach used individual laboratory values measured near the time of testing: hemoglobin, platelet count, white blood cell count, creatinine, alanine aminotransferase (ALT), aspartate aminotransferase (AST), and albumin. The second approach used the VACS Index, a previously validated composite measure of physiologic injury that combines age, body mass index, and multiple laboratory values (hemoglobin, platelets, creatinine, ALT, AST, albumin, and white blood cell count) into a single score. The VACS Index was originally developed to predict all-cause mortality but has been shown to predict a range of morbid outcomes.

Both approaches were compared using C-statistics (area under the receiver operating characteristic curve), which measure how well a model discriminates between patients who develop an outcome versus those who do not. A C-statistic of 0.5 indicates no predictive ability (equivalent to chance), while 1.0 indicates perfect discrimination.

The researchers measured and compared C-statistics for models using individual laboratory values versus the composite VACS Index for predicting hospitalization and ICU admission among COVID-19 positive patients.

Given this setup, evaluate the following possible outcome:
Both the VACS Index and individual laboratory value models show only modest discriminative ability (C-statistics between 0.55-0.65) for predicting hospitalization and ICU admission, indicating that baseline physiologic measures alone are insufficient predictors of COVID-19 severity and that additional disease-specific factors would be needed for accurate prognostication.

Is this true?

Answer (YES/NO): NO